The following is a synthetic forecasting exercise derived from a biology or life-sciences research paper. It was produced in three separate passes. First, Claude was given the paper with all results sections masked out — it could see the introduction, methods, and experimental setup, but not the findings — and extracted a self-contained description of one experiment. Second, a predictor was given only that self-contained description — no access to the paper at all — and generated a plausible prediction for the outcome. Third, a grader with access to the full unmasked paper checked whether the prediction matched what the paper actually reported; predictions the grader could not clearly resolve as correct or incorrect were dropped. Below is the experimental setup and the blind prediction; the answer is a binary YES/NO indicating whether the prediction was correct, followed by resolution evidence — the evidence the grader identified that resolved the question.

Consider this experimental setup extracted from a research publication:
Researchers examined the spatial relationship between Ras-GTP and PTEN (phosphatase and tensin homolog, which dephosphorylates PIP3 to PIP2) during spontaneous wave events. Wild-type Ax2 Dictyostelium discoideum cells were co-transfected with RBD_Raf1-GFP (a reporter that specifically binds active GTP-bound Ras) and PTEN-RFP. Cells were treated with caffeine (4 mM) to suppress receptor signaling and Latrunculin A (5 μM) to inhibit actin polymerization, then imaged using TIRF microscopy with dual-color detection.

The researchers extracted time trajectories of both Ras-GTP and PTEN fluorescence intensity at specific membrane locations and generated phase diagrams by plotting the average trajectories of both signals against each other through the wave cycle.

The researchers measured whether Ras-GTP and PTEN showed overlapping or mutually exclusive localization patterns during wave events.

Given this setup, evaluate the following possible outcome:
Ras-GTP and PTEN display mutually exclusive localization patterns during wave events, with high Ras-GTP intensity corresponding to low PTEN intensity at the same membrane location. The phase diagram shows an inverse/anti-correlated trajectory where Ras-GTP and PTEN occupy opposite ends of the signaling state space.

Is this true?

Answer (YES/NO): NO